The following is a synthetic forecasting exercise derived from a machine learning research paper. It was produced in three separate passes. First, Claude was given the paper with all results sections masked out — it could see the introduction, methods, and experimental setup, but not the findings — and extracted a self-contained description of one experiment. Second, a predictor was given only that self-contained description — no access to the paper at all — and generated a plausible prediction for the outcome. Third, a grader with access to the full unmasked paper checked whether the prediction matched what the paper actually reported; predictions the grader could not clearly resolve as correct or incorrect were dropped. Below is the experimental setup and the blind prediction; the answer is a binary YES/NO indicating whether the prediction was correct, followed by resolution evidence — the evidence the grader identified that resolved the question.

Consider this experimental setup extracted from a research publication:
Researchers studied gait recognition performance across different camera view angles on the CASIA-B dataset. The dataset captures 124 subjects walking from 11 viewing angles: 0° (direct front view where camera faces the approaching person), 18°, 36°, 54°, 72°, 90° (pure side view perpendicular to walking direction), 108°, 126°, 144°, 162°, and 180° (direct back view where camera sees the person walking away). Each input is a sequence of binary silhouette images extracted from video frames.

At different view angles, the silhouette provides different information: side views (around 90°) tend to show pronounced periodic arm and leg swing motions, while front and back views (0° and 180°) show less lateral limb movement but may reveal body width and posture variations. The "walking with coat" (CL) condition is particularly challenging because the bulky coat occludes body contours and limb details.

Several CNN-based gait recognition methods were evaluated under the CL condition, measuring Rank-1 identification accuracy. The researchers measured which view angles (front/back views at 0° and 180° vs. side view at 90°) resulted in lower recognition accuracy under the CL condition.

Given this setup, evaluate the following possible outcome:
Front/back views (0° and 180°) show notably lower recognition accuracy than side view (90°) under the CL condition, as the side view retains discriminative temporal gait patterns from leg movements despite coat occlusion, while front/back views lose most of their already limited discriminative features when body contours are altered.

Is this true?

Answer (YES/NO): NO